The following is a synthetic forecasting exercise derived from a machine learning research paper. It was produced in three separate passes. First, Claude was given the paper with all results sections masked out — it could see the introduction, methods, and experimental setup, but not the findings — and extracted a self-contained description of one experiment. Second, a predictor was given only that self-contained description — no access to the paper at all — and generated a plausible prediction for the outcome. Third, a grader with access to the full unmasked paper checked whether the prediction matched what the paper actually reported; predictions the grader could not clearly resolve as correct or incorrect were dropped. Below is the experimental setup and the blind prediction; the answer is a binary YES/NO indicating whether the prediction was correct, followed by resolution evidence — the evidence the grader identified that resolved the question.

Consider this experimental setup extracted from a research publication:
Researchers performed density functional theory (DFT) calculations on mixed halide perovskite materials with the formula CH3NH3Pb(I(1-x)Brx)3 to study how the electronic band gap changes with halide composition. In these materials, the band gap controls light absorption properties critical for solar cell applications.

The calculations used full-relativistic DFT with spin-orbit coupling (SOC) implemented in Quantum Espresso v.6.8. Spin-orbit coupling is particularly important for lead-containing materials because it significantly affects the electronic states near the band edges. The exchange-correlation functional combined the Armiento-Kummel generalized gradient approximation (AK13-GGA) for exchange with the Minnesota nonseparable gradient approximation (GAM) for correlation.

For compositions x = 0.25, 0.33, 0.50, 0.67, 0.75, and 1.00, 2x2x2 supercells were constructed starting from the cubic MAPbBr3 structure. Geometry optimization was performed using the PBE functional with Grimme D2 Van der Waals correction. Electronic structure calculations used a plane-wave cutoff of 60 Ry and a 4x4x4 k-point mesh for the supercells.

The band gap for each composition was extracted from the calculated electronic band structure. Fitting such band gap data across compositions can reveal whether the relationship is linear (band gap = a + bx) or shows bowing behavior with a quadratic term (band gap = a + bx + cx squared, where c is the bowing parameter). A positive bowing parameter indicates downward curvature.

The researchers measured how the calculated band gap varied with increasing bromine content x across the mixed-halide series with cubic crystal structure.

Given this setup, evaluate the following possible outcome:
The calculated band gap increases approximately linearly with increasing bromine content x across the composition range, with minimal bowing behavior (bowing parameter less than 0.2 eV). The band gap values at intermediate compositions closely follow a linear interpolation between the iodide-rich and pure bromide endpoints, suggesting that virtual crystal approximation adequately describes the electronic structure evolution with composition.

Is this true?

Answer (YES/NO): NO